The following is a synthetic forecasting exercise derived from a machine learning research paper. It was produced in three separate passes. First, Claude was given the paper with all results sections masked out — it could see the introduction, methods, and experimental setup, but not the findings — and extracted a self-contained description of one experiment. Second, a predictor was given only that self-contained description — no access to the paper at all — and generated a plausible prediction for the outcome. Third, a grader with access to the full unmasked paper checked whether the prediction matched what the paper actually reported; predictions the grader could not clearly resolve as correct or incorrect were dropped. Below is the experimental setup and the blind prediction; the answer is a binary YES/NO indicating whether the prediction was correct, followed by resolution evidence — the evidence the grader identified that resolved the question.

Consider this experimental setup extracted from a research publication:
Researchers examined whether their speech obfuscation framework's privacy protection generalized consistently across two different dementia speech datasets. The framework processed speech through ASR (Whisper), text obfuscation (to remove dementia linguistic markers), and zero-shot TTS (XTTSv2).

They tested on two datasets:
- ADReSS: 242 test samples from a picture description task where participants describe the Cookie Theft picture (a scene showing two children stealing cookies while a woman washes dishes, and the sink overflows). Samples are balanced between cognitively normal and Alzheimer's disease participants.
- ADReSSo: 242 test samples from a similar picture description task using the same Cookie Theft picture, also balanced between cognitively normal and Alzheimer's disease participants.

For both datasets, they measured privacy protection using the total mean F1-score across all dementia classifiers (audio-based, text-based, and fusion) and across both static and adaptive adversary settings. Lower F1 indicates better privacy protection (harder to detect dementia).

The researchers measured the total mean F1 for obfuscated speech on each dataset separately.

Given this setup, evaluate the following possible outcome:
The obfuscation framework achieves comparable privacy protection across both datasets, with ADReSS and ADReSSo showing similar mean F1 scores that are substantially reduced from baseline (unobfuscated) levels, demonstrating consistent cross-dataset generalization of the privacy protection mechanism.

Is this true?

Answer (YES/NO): YES